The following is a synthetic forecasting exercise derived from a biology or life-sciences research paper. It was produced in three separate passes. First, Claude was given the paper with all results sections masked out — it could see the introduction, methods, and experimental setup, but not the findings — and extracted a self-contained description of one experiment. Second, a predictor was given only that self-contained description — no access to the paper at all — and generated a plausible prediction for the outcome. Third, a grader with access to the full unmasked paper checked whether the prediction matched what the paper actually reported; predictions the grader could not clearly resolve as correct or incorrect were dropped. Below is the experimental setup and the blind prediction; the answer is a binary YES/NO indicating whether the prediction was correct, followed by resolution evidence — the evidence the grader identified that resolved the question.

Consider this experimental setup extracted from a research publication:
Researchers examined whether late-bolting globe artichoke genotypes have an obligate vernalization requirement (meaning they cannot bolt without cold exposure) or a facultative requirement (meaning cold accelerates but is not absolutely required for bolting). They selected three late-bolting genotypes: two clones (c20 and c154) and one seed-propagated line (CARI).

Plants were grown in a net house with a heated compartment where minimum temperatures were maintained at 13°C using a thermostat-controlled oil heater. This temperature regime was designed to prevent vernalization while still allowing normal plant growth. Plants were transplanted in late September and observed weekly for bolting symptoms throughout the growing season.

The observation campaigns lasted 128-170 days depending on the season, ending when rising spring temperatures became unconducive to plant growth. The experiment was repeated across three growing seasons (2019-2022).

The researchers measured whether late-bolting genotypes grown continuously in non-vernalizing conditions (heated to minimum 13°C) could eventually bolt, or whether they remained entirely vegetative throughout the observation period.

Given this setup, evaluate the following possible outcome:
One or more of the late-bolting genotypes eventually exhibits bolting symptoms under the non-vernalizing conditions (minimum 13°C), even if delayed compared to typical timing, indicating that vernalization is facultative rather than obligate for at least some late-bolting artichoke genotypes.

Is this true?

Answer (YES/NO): YES